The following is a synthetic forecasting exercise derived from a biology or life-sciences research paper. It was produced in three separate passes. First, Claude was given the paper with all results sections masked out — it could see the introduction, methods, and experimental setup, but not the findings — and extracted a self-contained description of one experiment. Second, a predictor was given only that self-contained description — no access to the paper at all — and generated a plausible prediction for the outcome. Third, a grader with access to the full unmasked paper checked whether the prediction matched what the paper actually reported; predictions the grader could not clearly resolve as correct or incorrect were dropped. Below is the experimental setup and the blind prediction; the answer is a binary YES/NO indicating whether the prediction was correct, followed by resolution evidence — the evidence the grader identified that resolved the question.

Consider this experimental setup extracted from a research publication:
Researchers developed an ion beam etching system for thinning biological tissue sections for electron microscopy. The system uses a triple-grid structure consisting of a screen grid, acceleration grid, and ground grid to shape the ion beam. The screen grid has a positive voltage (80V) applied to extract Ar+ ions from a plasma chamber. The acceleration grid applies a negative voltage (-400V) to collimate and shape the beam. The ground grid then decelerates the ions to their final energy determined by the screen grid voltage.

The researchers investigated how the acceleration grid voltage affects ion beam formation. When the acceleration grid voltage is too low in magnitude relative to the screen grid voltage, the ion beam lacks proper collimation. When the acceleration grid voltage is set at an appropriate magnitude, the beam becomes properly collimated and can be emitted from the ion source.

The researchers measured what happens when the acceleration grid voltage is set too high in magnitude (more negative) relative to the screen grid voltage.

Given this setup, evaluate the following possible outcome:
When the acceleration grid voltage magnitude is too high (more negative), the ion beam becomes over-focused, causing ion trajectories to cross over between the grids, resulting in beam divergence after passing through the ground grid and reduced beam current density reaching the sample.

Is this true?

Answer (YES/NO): NO